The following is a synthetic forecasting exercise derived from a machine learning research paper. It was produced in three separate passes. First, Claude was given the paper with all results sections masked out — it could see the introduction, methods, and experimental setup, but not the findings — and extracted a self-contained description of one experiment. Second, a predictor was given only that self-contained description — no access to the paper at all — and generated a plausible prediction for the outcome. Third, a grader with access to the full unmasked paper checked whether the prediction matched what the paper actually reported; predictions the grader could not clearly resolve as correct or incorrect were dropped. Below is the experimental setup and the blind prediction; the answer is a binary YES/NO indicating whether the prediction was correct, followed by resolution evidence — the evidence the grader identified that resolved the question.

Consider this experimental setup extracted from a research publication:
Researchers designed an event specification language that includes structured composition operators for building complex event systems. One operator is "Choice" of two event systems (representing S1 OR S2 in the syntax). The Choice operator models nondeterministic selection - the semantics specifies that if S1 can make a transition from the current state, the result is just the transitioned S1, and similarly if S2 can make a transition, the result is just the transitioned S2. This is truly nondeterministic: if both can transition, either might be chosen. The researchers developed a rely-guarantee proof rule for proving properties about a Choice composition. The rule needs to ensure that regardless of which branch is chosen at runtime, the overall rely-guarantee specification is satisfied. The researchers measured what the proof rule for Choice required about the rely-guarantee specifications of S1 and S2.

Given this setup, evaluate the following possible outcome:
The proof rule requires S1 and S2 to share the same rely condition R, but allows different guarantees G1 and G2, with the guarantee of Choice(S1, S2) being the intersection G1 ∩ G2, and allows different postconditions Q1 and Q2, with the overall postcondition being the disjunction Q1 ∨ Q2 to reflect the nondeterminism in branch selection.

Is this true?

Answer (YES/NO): NO